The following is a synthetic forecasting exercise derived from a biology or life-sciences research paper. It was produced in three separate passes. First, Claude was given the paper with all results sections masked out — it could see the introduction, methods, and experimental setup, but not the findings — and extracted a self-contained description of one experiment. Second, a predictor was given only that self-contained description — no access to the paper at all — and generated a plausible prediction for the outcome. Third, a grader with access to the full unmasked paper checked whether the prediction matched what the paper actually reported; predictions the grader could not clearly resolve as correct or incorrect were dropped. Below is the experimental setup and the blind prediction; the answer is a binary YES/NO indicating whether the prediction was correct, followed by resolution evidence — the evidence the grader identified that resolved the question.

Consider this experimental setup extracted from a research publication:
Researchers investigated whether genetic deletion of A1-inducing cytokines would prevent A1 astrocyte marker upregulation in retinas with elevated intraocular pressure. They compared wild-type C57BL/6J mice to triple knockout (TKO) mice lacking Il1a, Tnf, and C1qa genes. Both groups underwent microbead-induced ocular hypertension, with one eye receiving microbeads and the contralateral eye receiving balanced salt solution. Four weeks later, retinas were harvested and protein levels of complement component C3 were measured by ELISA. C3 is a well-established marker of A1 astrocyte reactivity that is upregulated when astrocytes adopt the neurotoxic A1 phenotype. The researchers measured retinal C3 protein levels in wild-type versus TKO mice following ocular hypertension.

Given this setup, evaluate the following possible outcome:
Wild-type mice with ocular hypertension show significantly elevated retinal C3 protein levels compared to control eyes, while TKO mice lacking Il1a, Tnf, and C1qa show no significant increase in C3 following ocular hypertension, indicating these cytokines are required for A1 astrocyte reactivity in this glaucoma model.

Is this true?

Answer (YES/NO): YES